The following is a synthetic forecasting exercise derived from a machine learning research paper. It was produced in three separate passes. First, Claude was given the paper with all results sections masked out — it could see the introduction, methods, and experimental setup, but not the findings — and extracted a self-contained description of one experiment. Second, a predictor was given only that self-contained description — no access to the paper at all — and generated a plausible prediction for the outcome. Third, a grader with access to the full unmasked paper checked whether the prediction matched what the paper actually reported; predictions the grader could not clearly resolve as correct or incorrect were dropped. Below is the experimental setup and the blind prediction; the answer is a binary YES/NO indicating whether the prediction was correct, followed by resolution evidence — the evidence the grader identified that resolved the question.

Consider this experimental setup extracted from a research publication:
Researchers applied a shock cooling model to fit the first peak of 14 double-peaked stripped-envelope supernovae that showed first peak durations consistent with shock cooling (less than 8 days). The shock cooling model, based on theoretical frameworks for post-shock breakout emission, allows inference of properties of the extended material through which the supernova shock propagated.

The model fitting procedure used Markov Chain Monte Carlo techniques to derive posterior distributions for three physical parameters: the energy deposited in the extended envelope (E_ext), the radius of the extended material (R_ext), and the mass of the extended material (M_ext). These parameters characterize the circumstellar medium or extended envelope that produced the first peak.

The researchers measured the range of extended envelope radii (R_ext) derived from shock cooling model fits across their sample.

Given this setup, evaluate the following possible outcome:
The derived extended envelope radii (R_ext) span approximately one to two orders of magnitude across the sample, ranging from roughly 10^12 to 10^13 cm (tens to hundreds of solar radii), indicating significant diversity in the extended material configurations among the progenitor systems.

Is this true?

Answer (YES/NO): NO